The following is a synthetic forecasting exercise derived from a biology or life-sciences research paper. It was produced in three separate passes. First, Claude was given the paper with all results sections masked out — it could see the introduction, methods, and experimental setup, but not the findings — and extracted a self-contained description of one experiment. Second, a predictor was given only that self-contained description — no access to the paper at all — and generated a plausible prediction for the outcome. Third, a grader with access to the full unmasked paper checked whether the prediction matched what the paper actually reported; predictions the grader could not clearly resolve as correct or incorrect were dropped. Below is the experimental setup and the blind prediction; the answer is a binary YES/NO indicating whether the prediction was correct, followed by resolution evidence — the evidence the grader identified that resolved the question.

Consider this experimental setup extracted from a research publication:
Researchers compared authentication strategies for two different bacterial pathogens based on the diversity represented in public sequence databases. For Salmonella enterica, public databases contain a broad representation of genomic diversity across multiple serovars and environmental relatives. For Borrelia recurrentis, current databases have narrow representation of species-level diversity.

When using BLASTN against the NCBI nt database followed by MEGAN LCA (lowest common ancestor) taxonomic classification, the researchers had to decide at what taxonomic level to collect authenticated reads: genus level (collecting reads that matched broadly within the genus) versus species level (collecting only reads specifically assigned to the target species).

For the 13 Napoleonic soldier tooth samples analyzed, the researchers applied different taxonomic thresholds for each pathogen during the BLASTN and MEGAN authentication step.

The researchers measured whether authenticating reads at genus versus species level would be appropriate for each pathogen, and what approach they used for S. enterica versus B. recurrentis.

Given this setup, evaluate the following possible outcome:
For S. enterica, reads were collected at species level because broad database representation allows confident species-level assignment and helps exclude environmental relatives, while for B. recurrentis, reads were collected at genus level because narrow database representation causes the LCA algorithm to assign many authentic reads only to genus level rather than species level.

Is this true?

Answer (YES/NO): YES